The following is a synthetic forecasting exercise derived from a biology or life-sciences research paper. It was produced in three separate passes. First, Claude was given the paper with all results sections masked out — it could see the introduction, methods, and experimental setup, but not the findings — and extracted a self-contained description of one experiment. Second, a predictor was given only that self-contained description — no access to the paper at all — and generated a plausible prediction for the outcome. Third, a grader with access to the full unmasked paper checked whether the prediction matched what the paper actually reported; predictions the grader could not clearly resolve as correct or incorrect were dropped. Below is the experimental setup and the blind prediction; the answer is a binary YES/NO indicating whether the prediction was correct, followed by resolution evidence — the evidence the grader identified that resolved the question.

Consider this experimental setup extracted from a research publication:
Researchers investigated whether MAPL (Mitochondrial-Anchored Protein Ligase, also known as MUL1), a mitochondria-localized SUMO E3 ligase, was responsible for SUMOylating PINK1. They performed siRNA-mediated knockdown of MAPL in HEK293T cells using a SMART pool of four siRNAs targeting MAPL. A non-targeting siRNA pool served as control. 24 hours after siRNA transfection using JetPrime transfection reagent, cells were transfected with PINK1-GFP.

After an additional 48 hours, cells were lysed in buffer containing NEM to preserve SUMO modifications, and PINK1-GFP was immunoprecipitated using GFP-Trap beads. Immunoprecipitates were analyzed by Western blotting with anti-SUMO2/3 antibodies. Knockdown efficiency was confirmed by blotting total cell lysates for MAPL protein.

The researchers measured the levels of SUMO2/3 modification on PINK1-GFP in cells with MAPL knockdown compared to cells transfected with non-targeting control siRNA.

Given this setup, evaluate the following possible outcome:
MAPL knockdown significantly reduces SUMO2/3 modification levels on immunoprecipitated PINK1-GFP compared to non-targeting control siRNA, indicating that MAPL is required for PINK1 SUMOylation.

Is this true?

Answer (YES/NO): YES